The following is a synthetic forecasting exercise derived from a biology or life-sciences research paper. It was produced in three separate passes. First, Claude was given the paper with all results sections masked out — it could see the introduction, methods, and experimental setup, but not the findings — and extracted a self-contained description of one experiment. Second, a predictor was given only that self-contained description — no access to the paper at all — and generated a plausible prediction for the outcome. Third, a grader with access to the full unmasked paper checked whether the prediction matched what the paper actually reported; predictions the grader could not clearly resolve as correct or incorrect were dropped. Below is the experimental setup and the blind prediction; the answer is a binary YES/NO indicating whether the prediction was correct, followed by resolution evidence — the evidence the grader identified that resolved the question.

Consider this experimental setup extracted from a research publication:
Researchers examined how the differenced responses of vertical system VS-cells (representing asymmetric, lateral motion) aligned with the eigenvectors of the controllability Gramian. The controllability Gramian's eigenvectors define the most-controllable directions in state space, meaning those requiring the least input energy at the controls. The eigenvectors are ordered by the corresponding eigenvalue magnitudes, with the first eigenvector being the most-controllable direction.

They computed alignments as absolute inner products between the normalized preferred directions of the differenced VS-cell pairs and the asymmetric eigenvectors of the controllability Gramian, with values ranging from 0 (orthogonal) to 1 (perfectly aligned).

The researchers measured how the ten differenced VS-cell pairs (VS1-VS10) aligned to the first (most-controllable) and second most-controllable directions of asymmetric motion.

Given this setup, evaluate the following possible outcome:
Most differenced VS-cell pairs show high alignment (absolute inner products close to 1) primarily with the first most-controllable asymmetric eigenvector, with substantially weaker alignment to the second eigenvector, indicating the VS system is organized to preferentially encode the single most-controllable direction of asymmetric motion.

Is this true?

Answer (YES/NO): NO